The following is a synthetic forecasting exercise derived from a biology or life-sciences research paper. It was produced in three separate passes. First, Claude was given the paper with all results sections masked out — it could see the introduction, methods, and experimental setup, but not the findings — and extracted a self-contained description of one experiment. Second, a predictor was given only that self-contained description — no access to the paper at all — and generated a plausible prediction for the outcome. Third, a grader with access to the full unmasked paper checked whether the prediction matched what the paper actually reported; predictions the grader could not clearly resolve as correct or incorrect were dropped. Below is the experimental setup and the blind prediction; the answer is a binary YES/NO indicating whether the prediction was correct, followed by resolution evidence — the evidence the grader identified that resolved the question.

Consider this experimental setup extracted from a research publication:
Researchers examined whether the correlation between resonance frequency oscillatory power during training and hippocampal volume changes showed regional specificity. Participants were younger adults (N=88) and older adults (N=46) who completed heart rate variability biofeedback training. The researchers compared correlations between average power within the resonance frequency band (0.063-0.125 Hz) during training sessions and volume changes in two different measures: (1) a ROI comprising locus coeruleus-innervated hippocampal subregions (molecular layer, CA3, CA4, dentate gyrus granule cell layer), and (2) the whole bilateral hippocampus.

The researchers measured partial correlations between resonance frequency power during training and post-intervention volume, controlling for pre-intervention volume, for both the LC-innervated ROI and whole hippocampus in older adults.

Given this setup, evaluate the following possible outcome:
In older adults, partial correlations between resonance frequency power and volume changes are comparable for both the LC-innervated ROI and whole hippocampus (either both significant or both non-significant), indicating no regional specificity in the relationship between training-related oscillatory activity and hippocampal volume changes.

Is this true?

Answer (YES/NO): NO